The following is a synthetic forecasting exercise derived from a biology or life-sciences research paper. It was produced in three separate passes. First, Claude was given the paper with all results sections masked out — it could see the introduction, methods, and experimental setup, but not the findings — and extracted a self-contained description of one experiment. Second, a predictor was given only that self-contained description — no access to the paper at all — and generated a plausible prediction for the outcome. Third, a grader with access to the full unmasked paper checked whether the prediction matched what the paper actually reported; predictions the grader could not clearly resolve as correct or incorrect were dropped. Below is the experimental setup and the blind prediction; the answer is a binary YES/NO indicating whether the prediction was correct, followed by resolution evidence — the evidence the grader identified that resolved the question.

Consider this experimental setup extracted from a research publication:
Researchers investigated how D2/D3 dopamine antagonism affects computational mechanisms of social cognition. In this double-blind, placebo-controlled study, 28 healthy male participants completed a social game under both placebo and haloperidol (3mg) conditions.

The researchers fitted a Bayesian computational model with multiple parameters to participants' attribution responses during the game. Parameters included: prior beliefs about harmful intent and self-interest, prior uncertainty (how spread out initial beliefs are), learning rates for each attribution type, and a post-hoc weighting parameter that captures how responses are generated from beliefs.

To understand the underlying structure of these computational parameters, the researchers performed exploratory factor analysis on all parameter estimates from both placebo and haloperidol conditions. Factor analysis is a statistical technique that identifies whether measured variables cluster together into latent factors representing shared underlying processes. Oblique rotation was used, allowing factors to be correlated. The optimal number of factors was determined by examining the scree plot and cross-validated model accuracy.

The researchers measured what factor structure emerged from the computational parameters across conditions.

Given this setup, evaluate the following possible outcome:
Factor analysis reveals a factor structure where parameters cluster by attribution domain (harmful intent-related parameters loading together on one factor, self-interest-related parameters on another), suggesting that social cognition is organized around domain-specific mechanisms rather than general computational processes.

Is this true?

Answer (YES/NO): NO